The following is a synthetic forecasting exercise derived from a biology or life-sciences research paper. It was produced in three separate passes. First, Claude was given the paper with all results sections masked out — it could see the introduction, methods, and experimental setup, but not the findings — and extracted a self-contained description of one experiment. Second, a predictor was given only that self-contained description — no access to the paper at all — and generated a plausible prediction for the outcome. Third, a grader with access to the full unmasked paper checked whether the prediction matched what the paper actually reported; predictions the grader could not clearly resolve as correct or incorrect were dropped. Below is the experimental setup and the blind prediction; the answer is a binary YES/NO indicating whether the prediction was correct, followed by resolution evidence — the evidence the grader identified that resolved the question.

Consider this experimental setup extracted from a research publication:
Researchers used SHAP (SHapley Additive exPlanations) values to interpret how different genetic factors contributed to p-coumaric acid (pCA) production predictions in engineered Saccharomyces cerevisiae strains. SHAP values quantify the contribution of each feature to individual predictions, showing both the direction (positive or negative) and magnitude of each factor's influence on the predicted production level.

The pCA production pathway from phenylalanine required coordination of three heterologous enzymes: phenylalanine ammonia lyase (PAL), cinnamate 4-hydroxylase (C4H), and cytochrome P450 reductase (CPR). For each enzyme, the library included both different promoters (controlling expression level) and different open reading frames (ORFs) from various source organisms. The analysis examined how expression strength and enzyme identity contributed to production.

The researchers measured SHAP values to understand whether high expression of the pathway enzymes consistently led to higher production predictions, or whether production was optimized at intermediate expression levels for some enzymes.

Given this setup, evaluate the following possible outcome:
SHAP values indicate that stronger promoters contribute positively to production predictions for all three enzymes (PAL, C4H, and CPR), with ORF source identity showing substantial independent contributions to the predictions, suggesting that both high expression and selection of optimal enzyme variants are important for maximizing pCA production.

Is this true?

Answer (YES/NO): NO